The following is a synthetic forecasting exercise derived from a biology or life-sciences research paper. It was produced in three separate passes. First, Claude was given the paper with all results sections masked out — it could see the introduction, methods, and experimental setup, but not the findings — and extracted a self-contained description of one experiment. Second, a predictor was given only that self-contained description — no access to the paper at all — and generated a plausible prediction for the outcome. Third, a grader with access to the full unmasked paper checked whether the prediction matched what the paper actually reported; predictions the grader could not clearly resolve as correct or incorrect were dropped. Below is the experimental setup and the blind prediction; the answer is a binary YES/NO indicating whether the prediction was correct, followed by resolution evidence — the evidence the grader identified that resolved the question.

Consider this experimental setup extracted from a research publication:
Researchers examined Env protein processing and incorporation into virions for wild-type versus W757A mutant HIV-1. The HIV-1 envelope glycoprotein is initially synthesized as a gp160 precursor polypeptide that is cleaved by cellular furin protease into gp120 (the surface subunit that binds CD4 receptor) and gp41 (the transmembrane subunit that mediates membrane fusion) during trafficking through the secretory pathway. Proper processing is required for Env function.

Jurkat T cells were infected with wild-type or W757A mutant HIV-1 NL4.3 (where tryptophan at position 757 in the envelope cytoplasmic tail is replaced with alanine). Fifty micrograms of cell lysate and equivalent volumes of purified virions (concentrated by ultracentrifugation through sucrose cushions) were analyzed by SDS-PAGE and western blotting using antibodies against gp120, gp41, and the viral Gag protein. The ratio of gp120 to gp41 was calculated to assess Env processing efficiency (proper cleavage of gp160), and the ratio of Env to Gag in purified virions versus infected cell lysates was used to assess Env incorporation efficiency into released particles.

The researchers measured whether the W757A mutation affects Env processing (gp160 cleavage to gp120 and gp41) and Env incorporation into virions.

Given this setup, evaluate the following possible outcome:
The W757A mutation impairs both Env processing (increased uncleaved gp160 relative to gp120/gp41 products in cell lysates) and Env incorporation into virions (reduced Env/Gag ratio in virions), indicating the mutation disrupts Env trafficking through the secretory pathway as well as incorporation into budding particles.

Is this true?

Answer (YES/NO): NO